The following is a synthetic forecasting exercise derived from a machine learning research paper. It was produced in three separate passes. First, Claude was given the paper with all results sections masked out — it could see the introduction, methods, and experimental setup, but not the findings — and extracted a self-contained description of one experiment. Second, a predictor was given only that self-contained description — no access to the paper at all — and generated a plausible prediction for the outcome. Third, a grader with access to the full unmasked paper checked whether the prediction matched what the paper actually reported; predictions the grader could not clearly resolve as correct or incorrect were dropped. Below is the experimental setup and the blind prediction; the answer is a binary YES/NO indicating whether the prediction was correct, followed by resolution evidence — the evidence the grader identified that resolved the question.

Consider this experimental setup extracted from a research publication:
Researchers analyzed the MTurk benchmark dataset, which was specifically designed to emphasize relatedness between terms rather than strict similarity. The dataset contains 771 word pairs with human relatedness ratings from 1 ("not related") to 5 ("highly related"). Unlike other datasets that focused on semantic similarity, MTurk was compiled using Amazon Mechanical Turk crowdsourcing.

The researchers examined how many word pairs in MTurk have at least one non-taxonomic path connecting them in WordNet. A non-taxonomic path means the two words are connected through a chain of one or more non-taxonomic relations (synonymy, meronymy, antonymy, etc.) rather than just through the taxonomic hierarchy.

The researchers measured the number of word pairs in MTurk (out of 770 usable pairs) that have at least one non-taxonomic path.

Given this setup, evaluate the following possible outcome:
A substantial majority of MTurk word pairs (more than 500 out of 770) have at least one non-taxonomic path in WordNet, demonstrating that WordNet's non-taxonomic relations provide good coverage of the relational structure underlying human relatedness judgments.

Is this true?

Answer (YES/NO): NO